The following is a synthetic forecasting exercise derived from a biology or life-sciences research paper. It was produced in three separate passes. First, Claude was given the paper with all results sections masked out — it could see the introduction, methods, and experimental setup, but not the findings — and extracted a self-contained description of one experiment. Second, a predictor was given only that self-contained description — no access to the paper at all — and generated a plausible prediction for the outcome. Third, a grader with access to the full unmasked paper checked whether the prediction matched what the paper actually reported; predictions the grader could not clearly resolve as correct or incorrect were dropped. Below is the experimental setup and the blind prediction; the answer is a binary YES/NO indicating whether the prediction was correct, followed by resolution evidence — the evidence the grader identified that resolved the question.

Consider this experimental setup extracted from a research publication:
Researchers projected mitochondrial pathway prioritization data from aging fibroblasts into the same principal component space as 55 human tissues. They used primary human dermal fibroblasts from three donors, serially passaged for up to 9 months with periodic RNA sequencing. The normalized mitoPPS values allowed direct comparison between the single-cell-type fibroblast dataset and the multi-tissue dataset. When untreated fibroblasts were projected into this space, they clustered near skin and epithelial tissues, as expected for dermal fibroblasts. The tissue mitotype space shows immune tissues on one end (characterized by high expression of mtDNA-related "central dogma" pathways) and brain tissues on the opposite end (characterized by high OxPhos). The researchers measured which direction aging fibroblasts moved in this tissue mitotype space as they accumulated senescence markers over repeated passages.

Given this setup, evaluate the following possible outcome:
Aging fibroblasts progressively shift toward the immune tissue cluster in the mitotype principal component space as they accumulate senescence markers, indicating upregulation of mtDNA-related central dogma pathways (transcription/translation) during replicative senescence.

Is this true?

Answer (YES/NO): NO